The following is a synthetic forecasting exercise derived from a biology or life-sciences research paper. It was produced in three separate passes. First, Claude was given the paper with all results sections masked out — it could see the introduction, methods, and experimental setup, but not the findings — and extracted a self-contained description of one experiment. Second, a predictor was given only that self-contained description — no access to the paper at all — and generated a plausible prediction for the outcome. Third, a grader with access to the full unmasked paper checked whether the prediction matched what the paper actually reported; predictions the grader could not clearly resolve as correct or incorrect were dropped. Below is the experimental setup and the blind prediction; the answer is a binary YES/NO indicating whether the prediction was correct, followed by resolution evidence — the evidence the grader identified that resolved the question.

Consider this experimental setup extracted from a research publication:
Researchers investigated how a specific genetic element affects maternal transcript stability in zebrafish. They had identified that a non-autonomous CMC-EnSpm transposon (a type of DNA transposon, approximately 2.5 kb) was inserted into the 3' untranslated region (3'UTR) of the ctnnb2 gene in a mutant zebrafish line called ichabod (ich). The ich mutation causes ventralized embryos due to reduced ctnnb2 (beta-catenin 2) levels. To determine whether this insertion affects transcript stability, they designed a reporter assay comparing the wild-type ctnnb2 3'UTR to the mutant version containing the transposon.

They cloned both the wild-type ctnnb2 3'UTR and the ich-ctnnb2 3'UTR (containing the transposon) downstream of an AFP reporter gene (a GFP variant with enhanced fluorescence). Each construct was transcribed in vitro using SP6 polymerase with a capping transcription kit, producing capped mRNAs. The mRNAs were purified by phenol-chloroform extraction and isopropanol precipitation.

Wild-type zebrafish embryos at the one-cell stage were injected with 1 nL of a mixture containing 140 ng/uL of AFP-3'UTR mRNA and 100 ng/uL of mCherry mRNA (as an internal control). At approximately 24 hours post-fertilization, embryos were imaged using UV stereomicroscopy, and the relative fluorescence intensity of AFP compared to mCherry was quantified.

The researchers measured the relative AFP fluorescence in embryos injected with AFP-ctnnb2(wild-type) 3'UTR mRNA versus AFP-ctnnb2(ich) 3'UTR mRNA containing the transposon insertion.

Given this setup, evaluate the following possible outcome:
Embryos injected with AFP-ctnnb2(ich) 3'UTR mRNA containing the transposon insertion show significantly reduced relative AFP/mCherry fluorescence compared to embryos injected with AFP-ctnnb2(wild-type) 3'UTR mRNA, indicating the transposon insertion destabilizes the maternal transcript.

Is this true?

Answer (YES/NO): YES